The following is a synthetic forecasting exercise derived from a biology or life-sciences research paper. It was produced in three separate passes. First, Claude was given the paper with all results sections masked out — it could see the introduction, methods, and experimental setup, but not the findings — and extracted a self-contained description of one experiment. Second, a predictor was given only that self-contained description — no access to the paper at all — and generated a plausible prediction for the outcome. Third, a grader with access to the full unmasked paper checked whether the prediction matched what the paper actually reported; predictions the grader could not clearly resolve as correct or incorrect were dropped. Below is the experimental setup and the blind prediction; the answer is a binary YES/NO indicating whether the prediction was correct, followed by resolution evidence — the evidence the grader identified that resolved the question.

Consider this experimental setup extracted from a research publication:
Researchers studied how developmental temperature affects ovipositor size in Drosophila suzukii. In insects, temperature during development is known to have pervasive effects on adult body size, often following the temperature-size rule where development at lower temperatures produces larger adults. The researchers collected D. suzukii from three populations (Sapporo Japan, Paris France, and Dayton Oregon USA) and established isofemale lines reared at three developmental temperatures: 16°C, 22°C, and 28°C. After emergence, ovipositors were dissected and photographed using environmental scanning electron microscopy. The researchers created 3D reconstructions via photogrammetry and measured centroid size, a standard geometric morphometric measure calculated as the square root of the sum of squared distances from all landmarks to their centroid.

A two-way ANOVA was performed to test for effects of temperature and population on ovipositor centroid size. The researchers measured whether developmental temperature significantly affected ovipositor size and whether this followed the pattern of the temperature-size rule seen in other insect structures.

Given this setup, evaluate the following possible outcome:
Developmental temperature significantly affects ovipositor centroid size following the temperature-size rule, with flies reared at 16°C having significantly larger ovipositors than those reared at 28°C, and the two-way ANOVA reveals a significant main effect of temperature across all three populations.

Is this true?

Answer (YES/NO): YES